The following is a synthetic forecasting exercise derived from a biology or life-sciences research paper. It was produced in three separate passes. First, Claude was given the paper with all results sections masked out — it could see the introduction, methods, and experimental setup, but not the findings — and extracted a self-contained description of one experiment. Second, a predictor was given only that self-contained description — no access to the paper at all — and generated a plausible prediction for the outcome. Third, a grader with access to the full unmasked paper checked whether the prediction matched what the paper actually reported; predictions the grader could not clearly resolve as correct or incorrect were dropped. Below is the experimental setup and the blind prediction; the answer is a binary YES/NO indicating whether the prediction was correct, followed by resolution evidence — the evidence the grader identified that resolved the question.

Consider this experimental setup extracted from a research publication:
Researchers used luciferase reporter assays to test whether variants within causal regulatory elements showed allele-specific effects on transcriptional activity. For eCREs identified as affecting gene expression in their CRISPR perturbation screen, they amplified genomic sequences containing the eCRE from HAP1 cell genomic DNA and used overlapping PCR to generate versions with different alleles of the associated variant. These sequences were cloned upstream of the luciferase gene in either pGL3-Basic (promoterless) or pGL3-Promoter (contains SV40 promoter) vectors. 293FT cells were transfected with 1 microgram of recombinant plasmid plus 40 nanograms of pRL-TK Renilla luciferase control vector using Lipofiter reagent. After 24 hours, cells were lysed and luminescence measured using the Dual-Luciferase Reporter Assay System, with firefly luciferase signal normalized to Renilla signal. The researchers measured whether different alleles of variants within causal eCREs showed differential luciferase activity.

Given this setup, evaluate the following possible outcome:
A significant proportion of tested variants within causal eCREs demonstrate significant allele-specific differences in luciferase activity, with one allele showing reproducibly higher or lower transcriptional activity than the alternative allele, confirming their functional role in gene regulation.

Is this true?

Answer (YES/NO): YES